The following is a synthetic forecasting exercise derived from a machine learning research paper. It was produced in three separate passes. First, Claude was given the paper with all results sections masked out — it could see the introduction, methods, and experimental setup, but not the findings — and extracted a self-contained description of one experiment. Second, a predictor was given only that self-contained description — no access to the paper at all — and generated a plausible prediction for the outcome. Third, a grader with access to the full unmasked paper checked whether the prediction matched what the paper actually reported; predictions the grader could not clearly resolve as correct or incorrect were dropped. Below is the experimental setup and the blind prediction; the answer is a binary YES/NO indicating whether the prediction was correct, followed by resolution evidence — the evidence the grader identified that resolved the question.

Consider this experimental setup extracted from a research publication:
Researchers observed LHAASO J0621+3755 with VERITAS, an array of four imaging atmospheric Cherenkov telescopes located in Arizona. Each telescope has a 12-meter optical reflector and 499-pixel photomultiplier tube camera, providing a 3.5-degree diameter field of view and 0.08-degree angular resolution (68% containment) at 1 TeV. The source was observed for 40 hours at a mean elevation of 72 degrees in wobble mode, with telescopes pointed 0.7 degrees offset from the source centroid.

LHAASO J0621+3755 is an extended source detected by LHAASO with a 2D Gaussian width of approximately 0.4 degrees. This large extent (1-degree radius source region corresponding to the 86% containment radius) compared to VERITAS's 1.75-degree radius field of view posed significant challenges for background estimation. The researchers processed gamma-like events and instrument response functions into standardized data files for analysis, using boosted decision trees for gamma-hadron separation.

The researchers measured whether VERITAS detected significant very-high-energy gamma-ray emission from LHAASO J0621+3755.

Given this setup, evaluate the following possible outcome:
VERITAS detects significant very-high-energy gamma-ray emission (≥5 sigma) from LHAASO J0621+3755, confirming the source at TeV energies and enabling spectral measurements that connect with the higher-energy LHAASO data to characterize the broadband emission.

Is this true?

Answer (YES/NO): NO